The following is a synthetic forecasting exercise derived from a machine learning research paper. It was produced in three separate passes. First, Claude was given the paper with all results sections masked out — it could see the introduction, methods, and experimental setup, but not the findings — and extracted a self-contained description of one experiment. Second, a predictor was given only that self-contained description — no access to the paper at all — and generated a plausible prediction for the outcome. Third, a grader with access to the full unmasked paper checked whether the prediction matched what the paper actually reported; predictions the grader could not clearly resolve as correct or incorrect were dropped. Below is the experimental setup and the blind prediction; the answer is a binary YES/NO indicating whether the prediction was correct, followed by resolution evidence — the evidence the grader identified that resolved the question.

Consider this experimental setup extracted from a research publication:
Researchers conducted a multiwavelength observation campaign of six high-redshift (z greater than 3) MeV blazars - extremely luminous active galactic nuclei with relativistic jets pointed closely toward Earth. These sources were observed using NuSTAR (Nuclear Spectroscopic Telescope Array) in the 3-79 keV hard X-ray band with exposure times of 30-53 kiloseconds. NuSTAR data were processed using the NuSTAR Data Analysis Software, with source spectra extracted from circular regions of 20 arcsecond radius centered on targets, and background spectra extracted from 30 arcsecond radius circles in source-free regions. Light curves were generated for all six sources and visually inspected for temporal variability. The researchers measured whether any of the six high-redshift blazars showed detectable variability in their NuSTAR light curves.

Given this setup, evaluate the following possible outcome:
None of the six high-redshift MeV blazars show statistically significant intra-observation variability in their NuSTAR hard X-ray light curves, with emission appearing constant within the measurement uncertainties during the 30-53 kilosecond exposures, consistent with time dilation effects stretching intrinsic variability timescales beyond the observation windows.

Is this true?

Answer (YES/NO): NO